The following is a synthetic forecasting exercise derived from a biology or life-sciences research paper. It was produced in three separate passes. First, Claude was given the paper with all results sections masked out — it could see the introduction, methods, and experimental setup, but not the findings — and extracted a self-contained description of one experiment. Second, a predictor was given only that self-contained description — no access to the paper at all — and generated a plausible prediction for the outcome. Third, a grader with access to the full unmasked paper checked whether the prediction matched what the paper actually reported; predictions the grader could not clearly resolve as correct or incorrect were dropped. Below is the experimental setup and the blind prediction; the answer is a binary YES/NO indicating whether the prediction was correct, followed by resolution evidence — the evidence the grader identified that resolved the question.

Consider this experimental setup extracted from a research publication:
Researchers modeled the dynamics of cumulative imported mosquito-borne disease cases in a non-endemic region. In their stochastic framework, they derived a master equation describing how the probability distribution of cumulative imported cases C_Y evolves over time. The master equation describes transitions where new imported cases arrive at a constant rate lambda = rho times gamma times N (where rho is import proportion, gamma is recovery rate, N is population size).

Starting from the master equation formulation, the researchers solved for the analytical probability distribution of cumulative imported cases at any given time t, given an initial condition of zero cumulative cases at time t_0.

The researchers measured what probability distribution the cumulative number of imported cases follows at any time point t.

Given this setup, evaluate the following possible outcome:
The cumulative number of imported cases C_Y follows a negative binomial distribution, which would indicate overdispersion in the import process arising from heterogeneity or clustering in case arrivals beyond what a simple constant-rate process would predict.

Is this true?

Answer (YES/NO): NO